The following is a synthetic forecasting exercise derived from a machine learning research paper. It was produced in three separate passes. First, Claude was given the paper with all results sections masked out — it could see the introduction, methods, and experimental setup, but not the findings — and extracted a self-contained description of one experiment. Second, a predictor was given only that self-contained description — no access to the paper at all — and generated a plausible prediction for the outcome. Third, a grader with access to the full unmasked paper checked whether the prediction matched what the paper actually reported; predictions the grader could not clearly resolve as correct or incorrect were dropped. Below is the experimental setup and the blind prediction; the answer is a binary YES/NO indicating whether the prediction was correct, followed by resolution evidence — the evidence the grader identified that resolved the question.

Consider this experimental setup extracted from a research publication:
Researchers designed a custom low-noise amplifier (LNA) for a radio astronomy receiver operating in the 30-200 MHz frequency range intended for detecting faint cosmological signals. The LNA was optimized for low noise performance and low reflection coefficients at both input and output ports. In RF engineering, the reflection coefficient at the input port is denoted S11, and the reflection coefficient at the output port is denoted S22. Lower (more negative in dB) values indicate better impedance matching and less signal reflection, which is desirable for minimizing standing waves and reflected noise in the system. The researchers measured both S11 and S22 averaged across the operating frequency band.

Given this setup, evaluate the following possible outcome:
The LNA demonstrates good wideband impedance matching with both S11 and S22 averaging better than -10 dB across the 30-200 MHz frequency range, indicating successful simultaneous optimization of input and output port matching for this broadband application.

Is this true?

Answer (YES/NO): YES